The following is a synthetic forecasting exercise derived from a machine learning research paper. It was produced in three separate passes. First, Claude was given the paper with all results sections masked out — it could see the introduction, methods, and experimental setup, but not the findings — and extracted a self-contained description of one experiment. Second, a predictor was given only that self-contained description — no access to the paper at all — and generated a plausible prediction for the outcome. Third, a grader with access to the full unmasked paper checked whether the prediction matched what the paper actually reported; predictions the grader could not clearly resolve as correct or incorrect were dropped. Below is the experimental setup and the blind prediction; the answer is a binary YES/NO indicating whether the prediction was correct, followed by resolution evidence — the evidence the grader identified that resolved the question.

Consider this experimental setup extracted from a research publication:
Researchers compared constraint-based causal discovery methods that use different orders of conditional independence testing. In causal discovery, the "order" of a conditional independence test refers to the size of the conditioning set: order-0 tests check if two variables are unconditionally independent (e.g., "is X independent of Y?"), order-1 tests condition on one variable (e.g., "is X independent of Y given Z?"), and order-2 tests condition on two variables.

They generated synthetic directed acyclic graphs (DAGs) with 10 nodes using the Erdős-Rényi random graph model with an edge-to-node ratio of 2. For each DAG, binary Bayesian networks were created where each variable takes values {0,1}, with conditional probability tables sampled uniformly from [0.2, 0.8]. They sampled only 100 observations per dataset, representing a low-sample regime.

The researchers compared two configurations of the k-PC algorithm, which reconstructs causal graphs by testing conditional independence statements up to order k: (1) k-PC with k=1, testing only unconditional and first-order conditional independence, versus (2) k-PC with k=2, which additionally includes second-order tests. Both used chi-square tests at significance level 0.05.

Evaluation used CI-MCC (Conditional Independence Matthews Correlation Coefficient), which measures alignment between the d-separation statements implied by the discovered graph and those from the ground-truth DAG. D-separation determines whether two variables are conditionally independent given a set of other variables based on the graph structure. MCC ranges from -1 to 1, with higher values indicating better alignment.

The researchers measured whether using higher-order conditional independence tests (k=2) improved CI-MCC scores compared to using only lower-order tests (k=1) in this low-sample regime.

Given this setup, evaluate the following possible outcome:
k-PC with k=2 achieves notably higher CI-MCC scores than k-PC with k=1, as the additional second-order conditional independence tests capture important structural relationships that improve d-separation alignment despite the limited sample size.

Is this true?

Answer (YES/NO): NO